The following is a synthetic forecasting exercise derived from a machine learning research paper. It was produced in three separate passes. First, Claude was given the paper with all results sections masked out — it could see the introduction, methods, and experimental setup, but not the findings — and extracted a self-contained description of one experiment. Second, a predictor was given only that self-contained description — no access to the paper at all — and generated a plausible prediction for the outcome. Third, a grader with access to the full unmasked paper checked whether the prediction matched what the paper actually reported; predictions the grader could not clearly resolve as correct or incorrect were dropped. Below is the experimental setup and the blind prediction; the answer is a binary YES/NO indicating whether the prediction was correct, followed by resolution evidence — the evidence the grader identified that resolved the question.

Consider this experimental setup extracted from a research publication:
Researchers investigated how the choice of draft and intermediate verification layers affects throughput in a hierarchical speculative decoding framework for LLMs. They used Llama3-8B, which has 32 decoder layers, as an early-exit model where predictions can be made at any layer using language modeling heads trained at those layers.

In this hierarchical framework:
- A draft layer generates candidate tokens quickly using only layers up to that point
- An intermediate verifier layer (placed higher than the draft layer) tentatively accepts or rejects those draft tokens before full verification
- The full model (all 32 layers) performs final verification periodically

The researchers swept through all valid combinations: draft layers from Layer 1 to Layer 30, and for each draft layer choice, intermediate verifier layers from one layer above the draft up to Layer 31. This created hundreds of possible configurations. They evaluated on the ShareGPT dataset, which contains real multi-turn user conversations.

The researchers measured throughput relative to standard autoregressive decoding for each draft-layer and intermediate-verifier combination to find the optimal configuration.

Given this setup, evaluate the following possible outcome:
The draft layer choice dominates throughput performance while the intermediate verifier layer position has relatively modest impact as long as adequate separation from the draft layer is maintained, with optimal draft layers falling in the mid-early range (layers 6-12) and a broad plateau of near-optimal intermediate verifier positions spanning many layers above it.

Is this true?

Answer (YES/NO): NO